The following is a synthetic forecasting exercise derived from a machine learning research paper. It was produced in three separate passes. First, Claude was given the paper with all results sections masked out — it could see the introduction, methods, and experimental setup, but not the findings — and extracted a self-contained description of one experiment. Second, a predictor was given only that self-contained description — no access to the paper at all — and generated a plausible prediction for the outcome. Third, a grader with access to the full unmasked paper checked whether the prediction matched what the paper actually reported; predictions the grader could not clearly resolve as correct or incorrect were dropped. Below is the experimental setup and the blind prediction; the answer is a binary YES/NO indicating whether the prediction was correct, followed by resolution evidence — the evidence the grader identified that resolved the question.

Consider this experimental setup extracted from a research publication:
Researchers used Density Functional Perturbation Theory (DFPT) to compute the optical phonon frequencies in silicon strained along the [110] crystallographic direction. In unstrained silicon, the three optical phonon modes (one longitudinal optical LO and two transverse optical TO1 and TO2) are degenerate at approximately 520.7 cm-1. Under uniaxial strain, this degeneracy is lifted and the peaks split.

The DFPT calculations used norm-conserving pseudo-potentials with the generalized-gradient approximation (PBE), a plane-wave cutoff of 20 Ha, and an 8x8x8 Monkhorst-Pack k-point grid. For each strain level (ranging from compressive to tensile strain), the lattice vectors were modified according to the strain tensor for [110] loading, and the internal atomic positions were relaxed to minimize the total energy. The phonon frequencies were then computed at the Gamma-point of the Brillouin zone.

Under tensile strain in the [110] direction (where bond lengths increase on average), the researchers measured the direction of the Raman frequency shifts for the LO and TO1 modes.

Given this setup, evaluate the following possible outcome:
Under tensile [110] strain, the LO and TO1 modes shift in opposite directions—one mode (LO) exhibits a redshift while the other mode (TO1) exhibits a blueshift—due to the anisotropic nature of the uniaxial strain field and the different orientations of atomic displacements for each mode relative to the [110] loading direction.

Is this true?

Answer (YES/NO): NO